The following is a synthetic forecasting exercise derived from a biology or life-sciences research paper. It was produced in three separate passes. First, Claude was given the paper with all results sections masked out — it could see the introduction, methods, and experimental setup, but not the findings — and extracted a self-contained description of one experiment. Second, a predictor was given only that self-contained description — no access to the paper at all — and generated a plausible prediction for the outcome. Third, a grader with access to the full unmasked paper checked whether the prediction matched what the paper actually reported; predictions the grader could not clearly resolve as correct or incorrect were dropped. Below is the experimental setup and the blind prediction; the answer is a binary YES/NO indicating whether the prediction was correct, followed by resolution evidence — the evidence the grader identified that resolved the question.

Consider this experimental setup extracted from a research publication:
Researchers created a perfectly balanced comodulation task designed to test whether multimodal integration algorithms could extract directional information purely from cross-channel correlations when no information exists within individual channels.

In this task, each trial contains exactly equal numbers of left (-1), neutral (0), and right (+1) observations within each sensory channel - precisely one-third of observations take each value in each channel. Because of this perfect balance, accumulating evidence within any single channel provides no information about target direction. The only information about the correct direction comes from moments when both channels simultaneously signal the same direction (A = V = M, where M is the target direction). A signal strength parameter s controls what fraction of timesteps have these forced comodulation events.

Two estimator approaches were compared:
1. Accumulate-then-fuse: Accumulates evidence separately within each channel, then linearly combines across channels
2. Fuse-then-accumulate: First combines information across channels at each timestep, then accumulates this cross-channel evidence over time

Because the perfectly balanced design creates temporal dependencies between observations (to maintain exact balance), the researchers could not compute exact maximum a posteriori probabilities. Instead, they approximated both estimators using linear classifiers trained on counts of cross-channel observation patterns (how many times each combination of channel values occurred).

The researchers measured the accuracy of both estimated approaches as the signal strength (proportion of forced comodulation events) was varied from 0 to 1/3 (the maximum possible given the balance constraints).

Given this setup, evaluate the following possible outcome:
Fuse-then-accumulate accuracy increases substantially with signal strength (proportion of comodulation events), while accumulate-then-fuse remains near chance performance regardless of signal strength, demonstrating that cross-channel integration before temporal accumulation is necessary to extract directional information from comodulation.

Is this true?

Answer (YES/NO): YES